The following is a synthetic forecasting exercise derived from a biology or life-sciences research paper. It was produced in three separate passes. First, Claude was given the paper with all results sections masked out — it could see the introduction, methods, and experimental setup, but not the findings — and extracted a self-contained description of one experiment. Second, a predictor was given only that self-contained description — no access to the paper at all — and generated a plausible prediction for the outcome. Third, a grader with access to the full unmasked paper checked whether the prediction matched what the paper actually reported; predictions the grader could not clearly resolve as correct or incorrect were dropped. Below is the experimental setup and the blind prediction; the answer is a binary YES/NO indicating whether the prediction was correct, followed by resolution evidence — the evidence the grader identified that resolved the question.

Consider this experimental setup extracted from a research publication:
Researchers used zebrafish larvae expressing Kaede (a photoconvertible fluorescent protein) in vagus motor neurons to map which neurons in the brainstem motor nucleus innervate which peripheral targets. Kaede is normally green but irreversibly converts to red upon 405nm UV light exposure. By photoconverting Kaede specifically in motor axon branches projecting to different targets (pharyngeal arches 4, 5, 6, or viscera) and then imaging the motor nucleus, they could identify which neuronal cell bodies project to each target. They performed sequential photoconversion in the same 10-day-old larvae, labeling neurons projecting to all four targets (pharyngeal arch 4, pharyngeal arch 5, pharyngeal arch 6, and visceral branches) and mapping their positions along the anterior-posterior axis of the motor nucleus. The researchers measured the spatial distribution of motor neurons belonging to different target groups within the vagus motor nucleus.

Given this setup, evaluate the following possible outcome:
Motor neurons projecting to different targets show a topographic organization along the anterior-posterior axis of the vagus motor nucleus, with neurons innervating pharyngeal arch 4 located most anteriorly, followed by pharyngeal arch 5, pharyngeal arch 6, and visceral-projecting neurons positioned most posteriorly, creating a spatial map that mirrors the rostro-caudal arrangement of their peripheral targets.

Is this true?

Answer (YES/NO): YES